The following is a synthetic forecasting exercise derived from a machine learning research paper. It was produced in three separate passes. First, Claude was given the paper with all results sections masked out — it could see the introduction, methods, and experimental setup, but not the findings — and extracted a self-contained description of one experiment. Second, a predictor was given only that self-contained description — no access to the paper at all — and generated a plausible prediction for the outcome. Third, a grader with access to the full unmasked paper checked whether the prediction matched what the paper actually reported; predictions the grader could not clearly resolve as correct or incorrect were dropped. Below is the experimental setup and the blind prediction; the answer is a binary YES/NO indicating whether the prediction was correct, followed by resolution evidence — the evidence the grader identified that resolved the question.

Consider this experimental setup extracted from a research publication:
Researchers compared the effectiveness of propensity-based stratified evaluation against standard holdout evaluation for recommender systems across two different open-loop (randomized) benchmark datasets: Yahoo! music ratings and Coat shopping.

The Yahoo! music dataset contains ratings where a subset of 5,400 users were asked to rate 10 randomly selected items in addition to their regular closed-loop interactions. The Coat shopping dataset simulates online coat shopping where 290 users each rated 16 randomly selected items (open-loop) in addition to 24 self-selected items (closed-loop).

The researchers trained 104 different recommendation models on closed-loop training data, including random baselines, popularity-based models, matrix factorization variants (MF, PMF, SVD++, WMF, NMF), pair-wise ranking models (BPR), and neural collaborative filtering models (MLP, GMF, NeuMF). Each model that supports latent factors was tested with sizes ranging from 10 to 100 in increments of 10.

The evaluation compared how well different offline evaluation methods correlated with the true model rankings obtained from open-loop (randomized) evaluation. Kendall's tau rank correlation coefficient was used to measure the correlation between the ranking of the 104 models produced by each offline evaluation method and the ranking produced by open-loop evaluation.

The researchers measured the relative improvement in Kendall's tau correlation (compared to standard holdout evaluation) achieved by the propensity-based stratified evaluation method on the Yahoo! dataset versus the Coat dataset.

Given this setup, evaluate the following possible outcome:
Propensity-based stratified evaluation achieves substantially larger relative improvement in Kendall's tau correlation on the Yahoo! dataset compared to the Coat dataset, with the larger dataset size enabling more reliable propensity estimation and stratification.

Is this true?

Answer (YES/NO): NO